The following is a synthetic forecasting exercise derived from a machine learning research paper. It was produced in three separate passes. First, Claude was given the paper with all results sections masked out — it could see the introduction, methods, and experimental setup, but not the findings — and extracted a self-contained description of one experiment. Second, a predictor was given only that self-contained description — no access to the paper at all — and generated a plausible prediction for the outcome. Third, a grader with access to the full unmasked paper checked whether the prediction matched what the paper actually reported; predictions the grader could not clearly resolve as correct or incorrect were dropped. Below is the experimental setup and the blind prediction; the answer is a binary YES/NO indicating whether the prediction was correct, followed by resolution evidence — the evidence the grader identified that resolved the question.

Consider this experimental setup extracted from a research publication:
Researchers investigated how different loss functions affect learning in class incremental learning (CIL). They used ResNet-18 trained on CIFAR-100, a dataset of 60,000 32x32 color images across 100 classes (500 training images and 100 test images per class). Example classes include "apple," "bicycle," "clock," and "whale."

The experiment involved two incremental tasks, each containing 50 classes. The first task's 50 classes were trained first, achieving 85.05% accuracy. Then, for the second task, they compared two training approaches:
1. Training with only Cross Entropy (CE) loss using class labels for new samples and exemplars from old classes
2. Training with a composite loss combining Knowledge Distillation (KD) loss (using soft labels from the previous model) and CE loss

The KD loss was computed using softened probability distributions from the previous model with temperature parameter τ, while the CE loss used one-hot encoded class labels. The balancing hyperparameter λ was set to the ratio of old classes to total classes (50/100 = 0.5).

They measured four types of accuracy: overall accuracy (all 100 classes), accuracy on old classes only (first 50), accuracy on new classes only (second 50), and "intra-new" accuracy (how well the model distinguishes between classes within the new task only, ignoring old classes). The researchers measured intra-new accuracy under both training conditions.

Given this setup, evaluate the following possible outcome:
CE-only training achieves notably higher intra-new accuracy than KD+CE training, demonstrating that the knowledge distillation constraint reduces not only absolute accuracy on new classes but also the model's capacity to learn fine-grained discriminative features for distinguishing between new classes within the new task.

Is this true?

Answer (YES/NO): YES